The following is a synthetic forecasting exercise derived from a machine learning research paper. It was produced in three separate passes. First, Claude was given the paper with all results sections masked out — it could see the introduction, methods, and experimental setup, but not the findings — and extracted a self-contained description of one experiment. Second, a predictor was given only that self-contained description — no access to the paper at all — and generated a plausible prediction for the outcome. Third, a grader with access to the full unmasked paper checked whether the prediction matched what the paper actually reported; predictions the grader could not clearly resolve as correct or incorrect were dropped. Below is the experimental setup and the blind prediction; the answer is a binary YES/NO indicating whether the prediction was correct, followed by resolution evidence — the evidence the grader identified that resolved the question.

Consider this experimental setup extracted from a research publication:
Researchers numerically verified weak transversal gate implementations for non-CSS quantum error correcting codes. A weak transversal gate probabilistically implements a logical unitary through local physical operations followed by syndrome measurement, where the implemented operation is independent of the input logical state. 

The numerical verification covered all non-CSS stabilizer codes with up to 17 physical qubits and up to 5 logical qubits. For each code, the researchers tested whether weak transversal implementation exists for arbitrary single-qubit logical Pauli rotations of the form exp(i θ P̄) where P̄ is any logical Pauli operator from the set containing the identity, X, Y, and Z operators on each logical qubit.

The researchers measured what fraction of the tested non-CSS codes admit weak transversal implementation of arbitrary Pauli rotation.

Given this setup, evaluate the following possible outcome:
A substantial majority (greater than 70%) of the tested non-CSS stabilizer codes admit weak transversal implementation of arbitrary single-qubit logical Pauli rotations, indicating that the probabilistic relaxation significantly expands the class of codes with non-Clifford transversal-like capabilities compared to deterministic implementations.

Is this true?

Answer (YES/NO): YES